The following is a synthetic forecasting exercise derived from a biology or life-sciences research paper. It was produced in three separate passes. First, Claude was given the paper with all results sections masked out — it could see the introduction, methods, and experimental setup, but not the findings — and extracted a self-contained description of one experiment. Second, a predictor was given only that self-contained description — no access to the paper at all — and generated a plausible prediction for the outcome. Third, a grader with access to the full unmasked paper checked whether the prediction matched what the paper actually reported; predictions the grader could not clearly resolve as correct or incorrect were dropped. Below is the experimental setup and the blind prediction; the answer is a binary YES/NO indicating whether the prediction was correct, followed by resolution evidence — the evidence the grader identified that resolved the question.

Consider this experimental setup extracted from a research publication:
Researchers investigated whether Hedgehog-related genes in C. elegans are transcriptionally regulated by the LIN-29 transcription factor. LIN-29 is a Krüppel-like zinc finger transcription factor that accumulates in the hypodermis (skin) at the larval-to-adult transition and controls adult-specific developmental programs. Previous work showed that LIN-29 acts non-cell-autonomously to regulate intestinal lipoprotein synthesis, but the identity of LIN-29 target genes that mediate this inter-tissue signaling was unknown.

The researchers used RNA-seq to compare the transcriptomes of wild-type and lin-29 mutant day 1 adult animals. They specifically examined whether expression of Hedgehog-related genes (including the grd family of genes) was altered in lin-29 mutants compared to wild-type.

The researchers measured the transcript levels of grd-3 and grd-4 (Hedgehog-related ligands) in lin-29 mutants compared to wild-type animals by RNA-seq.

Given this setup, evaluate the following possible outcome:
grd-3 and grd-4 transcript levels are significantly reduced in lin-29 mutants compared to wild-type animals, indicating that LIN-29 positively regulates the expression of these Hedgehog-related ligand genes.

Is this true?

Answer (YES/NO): YES